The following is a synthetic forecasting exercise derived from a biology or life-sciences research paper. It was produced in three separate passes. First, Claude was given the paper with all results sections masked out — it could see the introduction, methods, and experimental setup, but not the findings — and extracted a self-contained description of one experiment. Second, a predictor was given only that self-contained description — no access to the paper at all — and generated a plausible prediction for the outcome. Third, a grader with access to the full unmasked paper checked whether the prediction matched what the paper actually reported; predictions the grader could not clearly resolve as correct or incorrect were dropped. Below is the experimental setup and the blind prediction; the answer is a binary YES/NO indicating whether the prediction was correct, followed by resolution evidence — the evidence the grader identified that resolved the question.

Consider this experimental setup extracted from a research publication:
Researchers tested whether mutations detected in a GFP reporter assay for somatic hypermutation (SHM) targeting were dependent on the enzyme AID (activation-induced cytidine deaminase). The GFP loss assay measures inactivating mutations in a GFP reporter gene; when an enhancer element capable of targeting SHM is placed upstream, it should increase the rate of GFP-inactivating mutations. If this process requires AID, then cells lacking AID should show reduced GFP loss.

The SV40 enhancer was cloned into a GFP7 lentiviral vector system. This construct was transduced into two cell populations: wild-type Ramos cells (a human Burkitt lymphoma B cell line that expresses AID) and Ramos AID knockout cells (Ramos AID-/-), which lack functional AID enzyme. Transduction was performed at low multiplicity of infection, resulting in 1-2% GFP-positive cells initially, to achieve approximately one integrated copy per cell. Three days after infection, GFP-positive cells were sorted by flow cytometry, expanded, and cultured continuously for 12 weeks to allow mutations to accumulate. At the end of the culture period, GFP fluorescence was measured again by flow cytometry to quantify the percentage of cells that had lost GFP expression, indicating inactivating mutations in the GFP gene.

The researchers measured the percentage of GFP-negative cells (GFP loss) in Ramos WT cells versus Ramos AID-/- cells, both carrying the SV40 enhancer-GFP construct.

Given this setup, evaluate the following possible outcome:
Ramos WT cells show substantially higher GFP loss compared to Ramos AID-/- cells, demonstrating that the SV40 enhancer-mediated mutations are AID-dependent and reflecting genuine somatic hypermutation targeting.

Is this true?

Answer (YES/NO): YES